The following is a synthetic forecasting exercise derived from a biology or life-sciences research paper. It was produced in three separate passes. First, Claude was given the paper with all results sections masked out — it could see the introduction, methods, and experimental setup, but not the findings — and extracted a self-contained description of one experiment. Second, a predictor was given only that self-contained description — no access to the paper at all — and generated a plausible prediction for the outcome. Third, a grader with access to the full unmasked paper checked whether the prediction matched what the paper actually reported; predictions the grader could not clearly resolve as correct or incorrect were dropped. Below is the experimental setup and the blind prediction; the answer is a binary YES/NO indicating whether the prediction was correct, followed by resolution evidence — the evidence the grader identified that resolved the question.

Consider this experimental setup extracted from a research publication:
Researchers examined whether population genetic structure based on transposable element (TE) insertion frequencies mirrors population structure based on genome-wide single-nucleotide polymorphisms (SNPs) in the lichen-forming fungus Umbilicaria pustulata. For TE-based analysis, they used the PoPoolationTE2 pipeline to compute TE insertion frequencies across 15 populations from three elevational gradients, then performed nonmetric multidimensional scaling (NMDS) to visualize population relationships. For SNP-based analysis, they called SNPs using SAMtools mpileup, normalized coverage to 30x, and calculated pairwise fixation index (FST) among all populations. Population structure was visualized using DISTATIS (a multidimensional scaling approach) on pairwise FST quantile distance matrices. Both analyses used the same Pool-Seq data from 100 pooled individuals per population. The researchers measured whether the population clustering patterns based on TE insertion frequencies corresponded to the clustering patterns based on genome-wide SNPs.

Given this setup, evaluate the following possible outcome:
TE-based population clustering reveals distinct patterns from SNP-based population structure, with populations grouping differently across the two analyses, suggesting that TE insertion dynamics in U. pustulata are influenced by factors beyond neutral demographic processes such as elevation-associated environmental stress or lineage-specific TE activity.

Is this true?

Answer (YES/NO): NO